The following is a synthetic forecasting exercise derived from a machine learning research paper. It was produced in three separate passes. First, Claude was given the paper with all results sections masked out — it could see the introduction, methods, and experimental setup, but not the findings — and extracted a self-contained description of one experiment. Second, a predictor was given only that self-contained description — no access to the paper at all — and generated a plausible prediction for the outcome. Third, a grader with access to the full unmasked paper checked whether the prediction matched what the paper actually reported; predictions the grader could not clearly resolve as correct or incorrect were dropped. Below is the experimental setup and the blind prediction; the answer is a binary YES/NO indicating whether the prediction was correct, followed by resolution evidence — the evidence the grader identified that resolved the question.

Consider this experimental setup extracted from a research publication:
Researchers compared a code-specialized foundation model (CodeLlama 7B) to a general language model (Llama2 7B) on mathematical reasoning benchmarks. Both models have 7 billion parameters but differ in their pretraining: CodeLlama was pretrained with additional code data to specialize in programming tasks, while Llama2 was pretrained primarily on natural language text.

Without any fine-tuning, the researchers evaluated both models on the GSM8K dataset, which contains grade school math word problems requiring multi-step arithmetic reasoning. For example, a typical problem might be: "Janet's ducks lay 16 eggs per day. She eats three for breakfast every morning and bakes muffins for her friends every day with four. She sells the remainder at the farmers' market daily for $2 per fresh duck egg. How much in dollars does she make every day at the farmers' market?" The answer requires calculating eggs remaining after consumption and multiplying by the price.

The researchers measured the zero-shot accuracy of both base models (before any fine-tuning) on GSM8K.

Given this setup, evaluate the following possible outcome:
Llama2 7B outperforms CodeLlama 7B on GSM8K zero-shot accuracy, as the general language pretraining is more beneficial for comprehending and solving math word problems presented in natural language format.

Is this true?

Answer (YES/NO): NO